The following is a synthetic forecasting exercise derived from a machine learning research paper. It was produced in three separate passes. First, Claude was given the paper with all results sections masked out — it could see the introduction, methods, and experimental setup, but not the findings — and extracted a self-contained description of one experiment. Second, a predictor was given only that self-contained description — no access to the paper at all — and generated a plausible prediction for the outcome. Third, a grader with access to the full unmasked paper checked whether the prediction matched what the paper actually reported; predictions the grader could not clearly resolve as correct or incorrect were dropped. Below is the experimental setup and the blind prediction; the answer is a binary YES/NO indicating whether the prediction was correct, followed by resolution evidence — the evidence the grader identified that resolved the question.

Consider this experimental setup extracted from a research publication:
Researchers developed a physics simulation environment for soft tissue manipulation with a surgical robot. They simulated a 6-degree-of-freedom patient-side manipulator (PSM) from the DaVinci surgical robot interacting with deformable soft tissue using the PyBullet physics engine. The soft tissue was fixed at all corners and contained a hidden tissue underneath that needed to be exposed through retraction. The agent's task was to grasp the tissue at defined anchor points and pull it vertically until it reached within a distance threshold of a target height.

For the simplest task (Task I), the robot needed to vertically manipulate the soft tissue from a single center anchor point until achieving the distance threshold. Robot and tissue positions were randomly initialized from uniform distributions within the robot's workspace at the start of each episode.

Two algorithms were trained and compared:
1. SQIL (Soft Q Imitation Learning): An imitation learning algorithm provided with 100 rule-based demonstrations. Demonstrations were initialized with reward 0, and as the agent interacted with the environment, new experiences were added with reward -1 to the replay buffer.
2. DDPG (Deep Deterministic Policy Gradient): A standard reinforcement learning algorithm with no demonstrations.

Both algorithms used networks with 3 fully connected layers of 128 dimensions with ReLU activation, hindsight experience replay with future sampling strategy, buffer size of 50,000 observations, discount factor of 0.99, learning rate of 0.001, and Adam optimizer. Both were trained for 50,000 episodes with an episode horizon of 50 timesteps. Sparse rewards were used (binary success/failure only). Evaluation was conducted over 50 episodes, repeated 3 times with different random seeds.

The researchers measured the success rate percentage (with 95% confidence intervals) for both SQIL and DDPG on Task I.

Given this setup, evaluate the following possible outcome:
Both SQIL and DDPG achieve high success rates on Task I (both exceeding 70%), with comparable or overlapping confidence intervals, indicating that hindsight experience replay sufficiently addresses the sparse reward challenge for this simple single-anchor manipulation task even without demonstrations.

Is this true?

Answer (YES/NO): NO